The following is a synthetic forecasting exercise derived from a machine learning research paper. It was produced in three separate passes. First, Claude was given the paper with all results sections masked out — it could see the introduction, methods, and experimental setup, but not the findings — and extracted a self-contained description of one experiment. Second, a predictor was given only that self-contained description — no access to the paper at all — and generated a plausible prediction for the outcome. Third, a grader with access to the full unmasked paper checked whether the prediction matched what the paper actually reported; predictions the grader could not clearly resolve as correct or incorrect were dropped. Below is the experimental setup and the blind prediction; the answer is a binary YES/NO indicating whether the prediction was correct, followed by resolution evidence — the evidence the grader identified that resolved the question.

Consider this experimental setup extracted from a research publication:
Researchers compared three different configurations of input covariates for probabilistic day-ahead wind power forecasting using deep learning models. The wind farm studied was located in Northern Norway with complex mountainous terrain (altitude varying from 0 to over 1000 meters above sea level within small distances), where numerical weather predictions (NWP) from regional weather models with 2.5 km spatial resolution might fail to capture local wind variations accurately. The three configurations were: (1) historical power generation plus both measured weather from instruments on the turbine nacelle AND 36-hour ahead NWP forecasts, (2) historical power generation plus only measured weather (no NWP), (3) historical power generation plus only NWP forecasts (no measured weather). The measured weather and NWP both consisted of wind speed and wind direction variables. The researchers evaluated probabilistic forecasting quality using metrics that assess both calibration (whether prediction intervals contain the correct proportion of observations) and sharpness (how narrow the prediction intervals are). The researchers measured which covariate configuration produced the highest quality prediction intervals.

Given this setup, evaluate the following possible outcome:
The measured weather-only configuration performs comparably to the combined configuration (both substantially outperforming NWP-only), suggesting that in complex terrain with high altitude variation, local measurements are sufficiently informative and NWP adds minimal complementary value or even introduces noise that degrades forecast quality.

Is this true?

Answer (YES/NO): NO